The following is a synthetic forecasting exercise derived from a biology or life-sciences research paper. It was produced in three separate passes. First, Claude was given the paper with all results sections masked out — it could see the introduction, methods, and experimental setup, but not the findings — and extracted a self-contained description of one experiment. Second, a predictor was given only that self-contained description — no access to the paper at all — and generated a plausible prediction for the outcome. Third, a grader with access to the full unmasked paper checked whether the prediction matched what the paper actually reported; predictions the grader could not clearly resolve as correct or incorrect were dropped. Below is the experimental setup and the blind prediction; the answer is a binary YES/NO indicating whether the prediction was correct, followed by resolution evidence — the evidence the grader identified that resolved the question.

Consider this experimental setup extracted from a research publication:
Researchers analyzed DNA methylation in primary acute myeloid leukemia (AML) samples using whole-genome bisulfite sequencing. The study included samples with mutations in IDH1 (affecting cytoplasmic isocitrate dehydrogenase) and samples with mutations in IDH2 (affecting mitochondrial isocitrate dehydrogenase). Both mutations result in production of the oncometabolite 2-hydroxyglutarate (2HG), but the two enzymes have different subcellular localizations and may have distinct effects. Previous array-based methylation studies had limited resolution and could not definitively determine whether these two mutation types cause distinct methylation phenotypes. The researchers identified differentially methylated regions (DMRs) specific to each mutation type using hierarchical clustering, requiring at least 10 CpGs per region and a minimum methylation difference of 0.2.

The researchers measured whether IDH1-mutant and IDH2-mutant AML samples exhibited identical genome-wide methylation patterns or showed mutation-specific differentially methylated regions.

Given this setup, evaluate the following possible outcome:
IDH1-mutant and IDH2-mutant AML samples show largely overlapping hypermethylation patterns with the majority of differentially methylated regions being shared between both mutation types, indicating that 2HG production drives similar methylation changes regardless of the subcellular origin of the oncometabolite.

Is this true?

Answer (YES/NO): YES